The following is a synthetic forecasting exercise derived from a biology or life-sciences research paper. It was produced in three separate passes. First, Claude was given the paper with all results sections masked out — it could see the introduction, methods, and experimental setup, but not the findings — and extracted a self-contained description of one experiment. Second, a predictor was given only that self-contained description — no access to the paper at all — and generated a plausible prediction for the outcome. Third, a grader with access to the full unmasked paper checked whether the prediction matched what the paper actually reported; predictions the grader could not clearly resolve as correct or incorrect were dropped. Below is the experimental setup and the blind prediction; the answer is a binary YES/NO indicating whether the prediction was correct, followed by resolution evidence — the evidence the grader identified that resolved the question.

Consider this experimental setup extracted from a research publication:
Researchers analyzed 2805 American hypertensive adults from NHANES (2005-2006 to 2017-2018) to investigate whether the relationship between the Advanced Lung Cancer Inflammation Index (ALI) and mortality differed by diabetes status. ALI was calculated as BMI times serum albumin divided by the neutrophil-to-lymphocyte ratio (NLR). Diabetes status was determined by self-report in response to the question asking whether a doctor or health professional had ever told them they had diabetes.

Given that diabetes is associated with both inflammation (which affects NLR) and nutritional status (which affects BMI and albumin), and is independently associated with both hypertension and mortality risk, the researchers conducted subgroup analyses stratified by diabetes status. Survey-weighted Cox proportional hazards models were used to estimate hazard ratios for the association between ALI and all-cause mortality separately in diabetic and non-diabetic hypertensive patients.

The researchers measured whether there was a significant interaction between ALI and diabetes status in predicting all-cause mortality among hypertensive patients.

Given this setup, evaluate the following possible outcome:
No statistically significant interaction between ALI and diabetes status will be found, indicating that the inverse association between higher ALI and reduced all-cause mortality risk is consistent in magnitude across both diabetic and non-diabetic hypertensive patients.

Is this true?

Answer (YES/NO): YES